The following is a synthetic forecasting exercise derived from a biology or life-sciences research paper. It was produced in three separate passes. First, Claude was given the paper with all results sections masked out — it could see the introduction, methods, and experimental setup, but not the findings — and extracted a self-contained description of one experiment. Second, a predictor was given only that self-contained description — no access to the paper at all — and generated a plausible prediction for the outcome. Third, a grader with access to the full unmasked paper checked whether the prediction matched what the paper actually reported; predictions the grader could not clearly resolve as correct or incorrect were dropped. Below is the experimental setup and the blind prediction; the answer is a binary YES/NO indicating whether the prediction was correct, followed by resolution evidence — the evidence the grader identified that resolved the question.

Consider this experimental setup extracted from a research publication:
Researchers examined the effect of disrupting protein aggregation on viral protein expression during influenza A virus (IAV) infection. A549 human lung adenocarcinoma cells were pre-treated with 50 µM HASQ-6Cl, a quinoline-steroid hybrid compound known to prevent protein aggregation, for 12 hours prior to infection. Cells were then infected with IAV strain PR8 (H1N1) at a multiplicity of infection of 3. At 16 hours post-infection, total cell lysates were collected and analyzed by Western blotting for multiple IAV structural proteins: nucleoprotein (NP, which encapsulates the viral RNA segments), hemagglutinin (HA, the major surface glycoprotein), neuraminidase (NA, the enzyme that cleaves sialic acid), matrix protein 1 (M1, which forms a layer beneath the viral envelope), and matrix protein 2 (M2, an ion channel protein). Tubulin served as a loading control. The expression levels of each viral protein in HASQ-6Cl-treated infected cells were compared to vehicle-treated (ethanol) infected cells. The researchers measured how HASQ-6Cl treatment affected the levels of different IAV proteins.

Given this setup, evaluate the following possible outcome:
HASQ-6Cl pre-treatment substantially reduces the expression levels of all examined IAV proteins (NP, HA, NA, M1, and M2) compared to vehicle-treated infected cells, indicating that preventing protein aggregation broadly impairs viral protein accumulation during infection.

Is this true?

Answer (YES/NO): NO